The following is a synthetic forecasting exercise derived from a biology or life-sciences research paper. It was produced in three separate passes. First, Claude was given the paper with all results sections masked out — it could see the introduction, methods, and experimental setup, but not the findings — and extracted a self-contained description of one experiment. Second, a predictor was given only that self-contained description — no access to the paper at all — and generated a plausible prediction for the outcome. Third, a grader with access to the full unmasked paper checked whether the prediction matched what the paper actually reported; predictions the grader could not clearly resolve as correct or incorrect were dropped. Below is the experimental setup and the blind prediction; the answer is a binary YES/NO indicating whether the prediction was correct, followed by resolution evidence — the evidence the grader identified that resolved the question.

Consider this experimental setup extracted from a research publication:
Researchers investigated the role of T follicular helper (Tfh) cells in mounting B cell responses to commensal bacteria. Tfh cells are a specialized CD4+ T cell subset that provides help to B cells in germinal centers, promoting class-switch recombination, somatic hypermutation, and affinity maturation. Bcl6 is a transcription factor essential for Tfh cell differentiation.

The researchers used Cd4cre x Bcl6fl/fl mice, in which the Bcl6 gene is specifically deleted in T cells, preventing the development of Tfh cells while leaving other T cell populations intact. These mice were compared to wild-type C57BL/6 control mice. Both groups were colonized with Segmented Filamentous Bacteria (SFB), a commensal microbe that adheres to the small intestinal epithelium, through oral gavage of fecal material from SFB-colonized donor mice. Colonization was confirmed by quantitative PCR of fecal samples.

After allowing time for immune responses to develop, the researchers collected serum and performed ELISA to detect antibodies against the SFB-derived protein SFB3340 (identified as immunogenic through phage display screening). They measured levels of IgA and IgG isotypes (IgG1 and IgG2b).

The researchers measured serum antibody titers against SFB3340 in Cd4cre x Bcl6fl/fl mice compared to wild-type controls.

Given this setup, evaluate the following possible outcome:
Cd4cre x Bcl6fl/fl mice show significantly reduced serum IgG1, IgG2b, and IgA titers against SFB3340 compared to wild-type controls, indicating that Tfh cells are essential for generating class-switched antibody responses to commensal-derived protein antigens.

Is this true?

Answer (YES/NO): YES